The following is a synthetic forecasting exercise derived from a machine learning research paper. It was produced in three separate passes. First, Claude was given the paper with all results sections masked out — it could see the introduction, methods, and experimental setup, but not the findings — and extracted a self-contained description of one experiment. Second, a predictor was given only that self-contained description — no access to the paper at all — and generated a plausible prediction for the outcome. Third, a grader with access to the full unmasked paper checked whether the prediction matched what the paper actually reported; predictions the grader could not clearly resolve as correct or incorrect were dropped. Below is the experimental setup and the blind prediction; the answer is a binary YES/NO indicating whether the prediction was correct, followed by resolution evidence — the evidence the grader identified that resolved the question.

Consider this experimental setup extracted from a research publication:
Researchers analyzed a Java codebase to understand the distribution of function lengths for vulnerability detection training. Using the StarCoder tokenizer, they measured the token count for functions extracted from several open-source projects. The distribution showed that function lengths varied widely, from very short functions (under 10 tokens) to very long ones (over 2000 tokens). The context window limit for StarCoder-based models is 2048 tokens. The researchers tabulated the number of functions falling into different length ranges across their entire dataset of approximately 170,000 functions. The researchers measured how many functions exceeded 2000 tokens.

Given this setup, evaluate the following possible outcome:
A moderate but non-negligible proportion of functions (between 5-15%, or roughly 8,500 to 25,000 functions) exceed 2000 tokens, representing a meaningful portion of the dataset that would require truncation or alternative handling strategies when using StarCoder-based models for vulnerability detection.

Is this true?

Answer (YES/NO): NO